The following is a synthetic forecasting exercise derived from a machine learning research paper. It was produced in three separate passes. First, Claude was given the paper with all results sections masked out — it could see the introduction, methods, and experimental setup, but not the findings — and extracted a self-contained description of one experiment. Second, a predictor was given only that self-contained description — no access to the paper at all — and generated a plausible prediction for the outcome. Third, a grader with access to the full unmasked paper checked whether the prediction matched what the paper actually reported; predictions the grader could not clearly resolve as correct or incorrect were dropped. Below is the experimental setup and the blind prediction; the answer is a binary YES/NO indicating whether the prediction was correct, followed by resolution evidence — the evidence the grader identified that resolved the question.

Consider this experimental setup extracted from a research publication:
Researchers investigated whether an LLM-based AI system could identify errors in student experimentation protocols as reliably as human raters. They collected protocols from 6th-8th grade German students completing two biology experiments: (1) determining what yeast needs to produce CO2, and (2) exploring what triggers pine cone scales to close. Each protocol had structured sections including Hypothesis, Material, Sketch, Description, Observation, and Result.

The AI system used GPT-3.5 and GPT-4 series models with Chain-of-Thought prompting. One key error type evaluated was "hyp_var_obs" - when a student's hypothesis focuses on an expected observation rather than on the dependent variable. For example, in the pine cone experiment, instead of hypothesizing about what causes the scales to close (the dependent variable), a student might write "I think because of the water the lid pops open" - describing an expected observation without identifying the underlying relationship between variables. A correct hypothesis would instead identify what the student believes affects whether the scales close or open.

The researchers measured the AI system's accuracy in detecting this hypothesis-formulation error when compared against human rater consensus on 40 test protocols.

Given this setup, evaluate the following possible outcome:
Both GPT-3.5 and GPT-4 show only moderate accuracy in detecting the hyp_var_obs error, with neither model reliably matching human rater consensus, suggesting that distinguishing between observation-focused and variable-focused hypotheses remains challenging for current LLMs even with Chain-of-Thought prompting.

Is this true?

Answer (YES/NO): NO